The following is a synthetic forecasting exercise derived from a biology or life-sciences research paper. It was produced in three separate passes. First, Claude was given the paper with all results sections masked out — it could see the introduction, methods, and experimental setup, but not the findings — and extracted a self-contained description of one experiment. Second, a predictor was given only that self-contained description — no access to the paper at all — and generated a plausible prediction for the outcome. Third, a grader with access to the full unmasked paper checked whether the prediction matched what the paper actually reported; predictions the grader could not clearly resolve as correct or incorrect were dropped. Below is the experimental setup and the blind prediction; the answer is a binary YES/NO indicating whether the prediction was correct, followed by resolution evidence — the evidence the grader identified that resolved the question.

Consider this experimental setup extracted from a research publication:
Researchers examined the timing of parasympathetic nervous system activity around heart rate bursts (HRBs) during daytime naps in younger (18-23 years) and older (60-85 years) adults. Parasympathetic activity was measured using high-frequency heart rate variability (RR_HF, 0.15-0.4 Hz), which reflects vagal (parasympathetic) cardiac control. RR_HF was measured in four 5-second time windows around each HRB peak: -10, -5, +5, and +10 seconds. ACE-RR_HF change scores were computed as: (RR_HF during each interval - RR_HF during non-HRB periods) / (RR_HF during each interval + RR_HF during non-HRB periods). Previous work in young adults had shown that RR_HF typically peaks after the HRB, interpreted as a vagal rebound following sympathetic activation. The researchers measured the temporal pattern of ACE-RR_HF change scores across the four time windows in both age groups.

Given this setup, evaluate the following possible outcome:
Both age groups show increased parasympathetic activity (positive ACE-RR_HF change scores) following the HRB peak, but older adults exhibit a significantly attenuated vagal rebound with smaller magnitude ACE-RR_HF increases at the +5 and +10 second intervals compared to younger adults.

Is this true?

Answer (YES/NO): NO